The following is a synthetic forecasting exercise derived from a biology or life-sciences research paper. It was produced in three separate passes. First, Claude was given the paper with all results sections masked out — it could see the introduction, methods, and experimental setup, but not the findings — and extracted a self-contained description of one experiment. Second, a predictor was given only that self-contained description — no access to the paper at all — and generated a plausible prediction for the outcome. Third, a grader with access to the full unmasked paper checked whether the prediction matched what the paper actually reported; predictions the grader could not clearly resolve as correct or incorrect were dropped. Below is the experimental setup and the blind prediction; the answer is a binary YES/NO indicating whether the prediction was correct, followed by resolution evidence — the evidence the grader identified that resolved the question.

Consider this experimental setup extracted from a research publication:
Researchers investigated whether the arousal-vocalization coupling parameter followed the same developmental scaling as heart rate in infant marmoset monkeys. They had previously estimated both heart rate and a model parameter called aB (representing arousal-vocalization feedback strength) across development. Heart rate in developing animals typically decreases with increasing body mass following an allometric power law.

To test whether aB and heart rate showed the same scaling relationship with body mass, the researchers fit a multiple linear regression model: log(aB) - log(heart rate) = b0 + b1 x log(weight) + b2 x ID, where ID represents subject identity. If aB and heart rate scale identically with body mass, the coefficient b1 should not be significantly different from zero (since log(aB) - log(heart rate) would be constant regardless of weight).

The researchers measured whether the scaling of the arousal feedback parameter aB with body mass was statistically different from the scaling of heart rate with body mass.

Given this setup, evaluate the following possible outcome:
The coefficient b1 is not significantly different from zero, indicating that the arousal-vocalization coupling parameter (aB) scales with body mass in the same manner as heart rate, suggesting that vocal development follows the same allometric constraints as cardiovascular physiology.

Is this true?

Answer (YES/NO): NO